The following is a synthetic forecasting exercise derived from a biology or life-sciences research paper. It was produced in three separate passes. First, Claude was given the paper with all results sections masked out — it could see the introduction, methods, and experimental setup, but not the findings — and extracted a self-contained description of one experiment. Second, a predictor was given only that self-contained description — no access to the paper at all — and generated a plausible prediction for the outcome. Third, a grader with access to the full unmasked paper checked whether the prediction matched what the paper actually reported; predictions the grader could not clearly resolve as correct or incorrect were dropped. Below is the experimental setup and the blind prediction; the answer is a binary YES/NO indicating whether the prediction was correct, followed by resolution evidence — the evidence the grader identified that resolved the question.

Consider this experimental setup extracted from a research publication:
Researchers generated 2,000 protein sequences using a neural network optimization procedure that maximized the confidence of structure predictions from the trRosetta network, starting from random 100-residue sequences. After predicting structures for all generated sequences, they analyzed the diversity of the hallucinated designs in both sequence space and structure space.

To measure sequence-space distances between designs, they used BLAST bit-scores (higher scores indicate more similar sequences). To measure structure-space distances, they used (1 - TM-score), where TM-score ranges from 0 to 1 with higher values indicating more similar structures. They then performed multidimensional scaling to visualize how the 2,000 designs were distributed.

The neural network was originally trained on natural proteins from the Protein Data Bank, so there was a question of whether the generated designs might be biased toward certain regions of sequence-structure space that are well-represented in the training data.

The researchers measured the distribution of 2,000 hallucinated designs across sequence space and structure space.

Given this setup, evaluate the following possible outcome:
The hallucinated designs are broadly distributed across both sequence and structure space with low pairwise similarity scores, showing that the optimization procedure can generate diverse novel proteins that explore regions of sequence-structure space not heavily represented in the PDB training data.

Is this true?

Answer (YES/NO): NO